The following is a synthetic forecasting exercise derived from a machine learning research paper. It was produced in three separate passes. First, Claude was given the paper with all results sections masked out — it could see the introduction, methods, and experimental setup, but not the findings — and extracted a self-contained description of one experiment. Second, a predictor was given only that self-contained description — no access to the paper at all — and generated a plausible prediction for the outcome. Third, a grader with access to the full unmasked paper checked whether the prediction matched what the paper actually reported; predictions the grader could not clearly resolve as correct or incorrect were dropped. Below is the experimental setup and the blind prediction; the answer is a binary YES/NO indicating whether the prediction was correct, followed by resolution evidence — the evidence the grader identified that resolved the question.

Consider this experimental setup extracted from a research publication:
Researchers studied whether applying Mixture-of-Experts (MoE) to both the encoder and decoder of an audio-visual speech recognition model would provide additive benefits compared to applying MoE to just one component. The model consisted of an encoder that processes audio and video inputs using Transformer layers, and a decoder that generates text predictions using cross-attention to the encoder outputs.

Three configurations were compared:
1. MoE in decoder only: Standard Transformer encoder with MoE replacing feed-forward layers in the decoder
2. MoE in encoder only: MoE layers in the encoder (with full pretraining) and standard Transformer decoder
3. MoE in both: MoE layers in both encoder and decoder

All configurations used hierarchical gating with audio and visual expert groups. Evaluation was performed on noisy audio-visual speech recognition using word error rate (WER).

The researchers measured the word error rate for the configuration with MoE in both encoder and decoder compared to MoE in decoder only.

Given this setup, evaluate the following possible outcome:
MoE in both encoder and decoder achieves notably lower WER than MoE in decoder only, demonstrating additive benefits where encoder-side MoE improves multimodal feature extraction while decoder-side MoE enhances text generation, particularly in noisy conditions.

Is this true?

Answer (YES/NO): NO